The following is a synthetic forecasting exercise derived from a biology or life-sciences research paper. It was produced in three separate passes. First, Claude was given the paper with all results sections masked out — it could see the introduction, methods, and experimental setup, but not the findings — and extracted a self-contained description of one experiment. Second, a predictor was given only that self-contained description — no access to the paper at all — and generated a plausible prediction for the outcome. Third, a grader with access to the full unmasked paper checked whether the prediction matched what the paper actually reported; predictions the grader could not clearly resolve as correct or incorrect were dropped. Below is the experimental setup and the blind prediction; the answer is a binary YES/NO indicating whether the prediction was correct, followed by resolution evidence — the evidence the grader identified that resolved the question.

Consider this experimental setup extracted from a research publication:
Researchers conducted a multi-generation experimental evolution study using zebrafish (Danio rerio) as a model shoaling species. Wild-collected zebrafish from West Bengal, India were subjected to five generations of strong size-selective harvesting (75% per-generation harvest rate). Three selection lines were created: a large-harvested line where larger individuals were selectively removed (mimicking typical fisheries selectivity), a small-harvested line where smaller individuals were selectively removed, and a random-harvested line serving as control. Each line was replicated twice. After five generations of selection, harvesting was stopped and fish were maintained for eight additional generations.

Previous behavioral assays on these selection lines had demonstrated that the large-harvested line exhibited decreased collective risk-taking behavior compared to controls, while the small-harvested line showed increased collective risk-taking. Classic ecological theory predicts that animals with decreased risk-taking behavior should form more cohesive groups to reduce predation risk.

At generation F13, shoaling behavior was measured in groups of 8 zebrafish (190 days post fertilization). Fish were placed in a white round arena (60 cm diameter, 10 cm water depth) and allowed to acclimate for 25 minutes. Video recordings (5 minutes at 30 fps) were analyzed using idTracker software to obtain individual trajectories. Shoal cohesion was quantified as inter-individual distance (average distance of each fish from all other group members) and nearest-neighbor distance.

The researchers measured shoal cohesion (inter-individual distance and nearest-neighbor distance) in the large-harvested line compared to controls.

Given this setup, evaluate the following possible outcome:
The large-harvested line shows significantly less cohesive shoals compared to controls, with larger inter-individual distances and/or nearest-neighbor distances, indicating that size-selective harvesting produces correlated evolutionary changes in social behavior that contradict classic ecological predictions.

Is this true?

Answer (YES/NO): YES